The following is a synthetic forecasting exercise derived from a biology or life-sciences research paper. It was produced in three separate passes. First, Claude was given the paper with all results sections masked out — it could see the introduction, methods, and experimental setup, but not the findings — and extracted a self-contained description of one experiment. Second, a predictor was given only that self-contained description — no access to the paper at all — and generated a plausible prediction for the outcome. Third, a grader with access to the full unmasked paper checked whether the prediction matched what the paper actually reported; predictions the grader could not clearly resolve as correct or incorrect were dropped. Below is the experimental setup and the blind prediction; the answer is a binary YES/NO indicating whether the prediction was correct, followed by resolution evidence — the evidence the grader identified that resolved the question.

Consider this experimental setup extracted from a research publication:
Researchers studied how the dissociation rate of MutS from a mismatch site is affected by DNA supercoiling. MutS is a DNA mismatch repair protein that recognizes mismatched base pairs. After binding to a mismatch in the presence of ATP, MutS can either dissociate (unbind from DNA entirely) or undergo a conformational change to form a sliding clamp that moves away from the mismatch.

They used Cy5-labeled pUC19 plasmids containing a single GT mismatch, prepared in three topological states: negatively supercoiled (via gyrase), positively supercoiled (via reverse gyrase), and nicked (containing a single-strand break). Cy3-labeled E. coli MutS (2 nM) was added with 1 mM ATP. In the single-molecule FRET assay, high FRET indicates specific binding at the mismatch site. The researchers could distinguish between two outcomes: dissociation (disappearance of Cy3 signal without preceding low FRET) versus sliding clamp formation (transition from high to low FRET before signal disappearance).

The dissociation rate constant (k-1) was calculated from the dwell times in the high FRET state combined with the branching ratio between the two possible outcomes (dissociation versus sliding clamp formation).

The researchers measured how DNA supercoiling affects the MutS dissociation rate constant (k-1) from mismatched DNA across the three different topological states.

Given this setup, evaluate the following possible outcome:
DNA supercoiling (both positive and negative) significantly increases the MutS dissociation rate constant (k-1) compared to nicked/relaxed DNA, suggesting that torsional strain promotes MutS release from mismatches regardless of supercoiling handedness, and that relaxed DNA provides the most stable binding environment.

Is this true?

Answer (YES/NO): NO